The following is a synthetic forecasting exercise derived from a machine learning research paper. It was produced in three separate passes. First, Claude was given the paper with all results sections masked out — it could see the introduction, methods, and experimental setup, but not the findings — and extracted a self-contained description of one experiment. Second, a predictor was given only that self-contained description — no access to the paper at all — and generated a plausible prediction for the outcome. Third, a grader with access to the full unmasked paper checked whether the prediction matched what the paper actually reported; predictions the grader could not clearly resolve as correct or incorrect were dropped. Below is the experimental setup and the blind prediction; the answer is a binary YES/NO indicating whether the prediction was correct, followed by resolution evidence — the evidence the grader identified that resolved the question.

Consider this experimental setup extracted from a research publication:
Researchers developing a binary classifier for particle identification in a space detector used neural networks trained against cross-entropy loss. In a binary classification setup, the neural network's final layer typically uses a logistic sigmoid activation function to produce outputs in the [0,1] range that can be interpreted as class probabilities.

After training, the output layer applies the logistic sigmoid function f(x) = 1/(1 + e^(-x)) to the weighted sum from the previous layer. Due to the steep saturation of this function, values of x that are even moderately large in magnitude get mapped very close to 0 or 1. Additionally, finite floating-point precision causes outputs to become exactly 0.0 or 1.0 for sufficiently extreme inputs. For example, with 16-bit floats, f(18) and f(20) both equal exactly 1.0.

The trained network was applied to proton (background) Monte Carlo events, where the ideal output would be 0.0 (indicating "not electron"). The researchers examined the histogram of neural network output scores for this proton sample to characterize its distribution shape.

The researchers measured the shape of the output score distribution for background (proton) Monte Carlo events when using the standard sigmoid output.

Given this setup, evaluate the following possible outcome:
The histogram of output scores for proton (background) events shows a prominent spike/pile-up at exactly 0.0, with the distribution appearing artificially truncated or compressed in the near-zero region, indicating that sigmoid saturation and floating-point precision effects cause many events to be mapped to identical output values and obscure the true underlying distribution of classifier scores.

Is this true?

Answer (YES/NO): NO